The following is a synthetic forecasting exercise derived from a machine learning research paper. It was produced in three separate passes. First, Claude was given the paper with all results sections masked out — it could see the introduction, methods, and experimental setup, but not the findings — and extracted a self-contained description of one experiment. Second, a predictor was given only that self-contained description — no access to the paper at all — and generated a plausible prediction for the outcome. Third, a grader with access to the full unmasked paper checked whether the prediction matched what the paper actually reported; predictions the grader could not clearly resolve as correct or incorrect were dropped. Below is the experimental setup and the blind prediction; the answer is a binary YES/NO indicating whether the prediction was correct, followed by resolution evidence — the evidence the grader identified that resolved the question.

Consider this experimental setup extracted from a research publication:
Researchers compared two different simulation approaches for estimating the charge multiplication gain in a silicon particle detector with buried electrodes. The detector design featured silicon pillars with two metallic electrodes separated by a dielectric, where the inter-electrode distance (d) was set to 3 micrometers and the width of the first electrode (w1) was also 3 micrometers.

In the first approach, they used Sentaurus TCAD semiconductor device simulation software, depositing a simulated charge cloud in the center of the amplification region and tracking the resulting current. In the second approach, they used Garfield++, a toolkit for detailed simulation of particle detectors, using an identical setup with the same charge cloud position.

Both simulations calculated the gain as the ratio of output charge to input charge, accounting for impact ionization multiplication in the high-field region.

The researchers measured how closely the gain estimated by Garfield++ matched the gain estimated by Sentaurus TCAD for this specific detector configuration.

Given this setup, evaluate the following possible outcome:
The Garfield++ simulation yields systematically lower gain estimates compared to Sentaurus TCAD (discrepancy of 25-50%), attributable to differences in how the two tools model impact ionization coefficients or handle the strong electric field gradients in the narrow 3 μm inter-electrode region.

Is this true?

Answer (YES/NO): NO